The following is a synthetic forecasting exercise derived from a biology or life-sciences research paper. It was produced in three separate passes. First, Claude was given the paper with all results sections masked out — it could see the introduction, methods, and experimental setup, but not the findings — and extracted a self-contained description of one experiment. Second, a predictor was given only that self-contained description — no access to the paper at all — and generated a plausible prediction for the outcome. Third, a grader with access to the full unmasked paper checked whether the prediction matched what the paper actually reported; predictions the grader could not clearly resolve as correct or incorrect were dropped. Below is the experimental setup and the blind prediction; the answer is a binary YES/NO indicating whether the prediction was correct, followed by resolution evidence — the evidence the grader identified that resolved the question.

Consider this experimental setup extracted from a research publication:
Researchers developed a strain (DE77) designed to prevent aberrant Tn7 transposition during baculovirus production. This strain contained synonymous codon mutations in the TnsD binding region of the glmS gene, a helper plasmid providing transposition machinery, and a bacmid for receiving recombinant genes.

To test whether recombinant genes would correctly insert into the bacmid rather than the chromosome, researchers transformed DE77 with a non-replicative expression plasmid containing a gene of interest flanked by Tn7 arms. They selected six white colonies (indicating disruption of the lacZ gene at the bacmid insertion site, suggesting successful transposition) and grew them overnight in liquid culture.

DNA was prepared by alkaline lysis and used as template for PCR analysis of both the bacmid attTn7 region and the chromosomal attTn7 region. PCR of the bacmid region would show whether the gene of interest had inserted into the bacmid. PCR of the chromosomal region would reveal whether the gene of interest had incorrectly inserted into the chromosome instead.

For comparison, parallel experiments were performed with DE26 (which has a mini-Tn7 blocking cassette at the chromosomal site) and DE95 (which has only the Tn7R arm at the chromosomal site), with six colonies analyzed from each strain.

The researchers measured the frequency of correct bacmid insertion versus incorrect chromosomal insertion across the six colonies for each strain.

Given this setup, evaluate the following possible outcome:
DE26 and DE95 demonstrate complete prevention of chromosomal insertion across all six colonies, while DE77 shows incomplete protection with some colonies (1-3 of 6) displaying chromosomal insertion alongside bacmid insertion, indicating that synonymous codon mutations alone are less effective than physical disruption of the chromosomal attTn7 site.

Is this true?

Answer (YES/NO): YES